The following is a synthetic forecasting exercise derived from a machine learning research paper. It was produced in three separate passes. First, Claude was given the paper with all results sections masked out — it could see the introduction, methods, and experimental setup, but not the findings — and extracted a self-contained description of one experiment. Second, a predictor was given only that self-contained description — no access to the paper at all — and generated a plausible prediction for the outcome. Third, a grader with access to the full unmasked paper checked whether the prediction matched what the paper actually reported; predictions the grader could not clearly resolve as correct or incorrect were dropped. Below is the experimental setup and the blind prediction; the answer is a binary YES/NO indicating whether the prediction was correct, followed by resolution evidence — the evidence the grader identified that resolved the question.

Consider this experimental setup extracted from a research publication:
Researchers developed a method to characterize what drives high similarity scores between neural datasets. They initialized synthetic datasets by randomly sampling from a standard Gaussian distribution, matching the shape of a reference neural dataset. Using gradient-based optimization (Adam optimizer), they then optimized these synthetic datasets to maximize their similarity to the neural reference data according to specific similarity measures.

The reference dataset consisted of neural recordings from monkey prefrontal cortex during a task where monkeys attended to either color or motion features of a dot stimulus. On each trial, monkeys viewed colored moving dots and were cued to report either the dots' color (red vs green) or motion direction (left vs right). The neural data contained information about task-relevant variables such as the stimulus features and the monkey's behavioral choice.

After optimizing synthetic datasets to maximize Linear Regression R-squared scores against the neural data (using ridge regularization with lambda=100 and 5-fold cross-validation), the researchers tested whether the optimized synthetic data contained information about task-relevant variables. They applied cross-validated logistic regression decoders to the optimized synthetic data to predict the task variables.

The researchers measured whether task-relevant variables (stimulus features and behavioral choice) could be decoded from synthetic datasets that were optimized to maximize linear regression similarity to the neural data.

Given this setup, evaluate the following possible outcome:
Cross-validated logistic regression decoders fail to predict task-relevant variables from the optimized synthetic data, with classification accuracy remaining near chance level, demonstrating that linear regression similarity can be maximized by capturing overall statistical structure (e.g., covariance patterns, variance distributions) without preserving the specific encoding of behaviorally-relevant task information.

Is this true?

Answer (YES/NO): NO